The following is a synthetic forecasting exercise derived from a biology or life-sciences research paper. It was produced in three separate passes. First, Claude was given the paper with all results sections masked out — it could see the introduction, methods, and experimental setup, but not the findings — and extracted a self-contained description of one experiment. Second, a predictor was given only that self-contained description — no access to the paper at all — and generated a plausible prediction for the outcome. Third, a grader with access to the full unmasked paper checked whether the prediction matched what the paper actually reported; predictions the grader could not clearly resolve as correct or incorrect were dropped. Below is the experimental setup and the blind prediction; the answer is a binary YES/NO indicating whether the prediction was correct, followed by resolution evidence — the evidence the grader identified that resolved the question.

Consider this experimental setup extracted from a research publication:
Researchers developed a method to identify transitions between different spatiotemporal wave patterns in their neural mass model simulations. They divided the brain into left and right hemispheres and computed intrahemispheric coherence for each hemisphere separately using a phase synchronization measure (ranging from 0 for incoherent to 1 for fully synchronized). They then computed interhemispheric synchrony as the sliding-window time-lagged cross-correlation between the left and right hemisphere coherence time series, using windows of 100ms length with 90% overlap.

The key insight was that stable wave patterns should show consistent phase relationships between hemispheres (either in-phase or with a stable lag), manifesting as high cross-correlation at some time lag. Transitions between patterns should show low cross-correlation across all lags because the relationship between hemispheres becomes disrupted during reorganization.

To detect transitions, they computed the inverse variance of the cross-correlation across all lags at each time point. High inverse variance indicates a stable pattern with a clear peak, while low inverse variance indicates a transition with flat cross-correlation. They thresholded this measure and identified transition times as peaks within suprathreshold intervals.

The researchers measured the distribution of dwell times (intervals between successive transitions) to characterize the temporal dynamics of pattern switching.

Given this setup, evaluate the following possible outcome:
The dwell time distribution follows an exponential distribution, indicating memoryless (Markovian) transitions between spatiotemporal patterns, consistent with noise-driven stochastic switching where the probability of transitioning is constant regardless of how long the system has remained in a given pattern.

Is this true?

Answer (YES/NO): NO